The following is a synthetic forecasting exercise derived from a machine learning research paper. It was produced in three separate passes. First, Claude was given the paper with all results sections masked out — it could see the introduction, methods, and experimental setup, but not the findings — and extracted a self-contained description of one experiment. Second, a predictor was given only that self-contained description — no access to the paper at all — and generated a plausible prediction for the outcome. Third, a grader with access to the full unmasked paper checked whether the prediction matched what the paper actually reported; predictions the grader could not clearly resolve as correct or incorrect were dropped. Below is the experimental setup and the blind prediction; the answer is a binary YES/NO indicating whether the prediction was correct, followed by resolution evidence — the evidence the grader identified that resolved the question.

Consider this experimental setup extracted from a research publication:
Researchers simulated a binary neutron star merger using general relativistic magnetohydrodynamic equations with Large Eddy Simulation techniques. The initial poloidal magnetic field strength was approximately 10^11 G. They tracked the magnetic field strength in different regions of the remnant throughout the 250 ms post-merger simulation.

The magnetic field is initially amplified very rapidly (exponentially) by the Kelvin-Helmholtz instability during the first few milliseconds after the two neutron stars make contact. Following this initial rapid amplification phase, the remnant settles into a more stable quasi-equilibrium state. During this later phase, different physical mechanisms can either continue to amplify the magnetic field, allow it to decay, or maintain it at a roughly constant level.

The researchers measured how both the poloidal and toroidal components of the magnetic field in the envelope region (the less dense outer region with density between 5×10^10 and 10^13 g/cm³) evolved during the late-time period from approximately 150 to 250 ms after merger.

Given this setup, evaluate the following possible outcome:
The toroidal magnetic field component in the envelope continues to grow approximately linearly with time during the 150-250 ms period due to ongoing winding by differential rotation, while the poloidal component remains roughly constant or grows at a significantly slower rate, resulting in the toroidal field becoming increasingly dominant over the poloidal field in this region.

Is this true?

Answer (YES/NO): NO